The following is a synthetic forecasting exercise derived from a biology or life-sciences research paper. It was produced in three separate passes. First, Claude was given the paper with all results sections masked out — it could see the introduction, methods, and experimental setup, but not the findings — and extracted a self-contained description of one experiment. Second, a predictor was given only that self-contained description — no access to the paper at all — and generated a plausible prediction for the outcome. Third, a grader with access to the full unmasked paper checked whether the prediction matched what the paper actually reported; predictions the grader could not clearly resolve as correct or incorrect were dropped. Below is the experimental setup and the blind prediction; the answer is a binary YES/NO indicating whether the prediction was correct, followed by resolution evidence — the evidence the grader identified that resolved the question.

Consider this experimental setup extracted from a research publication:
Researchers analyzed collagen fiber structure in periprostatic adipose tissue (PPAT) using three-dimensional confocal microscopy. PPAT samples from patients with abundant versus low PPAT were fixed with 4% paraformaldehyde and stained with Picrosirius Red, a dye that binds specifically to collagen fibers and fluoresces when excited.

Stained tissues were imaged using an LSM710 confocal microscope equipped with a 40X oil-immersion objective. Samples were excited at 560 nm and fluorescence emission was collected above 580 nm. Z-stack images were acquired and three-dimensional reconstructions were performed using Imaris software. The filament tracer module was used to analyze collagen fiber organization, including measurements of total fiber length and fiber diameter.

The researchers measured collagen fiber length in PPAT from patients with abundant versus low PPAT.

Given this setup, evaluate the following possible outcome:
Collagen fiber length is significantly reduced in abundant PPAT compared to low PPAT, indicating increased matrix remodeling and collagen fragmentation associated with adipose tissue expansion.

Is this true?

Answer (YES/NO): YES